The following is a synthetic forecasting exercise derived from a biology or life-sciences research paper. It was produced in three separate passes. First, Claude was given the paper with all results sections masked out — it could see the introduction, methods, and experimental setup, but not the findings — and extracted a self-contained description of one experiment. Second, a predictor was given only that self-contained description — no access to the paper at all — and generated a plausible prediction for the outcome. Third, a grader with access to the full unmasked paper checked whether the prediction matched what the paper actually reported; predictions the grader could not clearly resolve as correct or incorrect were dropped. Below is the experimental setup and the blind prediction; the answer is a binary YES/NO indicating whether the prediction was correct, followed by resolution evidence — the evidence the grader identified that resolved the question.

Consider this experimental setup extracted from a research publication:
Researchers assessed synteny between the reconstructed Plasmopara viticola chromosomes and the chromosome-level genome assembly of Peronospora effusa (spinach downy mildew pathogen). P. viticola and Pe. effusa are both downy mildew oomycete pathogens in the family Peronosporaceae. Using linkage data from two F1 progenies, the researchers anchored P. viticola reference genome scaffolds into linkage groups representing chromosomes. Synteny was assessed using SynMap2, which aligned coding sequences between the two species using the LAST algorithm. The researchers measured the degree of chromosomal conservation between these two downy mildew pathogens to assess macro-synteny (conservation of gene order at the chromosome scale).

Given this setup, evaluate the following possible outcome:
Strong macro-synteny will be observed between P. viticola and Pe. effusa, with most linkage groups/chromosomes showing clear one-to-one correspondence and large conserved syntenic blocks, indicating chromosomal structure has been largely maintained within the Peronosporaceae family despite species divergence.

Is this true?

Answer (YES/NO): YES